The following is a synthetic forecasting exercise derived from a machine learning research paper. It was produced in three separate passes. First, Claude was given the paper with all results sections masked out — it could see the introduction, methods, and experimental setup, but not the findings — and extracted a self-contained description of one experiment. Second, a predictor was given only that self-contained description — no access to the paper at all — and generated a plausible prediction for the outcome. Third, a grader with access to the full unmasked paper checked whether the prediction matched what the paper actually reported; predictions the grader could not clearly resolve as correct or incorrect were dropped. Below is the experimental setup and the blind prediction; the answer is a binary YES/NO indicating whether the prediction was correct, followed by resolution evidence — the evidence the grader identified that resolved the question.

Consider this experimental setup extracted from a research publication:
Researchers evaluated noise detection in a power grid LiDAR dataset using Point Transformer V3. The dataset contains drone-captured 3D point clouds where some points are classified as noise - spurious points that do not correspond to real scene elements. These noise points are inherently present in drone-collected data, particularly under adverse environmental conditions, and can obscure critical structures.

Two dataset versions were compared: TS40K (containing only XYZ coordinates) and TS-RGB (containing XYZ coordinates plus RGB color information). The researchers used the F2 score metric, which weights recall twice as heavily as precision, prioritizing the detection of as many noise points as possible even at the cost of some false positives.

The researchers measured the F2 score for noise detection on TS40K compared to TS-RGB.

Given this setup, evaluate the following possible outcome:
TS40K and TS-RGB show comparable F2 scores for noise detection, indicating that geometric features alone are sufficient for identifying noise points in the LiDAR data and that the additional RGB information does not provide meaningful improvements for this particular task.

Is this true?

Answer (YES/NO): NO